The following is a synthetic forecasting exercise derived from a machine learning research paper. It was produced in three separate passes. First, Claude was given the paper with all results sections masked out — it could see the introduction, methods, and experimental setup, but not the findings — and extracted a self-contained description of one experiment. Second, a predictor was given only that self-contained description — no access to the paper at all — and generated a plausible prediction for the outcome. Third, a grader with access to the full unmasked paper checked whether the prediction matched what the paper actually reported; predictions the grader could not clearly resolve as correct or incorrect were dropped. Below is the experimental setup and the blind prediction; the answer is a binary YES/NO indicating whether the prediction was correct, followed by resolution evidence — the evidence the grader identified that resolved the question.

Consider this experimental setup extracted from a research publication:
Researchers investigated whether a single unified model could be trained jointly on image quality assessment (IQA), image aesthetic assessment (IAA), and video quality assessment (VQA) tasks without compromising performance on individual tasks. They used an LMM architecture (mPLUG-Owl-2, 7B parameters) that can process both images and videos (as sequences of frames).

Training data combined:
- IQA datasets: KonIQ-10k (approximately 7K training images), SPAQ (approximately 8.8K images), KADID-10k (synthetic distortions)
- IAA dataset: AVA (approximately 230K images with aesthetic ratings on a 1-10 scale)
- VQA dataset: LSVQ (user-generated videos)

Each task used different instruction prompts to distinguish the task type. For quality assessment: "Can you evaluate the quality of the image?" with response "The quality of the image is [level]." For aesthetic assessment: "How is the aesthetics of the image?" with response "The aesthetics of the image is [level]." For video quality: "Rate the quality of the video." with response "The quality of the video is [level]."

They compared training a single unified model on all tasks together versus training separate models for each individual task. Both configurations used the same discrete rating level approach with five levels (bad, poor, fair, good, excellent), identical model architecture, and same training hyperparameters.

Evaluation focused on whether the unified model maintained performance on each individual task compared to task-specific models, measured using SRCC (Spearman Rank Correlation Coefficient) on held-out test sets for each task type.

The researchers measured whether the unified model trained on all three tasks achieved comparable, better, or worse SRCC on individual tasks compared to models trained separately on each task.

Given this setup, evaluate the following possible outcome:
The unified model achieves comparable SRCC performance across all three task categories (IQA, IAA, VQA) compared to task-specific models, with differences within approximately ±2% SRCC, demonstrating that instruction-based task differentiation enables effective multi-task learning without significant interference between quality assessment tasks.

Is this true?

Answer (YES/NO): YES